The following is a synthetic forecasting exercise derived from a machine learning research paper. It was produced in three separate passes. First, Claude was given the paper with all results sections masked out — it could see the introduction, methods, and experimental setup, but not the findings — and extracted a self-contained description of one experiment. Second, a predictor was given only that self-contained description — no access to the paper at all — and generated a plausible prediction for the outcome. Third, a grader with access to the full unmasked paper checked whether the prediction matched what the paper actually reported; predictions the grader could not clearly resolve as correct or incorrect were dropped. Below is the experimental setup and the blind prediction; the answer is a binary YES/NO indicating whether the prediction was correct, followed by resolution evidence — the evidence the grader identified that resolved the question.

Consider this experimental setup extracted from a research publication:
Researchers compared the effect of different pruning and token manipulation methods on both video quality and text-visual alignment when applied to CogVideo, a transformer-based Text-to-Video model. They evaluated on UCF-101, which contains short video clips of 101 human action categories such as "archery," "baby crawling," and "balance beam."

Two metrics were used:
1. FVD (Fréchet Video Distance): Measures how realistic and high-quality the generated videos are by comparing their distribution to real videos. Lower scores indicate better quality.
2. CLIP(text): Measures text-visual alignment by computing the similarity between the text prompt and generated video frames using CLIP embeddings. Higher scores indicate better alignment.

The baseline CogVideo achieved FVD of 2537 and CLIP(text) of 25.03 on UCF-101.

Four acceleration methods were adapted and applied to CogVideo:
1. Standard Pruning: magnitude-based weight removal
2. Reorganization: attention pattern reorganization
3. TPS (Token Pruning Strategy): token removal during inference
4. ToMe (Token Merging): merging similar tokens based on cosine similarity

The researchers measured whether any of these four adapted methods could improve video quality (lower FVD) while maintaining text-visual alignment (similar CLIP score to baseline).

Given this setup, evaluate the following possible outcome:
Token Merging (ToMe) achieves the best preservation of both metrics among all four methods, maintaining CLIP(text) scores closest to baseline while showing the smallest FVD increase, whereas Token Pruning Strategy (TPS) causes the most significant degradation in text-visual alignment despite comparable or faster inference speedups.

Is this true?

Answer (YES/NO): NO